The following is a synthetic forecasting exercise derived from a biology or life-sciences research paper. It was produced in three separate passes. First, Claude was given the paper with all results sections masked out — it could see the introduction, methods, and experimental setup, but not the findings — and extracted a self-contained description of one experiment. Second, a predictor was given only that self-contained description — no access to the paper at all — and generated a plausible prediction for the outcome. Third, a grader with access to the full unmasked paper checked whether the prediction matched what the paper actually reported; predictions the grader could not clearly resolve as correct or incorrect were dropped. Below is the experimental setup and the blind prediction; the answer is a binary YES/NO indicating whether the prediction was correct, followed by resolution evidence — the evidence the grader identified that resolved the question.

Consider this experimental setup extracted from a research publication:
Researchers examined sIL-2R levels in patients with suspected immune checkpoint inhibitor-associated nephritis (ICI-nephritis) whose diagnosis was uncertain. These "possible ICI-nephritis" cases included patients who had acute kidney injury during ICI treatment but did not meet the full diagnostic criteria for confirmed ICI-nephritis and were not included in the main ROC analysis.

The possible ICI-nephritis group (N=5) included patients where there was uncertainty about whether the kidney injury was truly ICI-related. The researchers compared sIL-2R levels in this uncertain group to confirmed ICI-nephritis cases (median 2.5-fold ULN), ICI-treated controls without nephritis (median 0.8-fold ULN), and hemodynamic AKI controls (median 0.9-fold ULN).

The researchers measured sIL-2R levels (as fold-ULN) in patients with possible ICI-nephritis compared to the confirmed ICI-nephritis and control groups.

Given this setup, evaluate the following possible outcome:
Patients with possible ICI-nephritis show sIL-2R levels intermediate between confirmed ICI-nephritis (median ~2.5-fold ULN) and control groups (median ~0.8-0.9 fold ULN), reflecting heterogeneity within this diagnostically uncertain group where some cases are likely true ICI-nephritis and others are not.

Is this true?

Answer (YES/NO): YES